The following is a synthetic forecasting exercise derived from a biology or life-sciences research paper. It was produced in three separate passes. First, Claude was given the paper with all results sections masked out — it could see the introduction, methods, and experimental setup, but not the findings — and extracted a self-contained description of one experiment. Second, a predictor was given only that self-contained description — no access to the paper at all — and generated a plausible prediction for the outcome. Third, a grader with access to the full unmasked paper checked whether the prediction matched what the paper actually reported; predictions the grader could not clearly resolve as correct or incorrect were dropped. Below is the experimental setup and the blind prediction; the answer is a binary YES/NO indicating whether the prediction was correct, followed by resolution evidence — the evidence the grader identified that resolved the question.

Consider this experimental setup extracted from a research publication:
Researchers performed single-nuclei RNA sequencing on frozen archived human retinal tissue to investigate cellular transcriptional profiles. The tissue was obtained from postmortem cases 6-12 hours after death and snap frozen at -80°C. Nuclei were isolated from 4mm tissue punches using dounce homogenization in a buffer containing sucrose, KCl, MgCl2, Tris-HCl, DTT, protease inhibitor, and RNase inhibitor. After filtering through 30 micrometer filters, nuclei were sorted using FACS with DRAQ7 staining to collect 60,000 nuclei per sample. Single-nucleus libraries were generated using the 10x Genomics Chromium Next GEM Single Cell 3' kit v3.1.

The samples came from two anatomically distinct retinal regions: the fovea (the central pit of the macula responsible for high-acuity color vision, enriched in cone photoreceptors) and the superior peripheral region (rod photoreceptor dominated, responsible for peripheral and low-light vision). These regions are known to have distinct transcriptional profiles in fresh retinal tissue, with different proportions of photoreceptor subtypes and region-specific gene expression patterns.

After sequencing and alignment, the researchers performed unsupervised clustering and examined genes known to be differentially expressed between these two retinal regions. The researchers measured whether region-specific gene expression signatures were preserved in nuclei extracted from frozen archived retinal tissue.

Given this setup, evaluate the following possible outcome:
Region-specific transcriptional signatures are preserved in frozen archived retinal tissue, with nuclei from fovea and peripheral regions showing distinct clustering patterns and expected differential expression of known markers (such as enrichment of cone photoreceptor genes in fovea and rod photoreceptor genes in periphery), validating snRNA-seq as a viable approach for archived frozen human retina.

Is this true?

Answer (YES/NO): NO